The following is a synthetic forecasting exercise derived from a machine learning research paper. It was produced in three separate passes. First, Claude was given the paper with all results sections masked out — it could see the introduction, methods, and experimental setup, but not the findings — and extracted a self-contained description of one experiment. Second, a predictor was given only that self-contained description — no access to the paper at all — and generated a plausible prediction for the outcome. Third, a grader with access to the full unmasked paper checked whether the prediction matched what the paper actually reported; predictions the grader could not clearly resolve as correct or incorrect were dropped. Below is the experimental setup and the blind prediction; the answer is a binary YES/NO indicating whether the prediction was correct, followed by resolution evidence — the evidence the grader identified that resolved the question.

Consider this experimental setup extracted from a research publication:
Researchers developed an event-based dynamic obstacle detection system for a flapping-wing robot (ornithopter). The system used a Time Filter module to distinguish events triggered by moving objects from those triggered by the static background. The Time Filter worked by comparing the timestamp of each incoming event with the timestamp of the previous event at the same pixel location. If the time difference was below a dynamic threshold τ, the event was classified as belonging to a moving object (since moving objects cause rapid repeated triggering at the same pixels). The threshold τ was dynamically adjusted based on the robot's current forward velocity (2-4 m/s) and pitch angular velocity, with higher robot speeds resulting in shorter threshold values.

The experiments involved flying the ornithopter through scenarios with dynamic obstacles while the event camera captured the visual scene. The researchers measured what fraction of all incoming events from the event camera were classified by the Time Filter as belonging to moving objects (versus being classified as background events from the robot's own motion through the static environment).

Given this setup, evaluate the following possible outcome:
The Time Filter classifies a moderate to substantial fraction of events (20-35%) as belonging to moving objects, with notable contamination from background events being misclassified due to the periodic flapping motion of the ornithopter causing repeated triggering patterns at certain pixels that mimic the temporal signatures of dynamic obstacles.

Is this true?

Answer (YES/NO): NO